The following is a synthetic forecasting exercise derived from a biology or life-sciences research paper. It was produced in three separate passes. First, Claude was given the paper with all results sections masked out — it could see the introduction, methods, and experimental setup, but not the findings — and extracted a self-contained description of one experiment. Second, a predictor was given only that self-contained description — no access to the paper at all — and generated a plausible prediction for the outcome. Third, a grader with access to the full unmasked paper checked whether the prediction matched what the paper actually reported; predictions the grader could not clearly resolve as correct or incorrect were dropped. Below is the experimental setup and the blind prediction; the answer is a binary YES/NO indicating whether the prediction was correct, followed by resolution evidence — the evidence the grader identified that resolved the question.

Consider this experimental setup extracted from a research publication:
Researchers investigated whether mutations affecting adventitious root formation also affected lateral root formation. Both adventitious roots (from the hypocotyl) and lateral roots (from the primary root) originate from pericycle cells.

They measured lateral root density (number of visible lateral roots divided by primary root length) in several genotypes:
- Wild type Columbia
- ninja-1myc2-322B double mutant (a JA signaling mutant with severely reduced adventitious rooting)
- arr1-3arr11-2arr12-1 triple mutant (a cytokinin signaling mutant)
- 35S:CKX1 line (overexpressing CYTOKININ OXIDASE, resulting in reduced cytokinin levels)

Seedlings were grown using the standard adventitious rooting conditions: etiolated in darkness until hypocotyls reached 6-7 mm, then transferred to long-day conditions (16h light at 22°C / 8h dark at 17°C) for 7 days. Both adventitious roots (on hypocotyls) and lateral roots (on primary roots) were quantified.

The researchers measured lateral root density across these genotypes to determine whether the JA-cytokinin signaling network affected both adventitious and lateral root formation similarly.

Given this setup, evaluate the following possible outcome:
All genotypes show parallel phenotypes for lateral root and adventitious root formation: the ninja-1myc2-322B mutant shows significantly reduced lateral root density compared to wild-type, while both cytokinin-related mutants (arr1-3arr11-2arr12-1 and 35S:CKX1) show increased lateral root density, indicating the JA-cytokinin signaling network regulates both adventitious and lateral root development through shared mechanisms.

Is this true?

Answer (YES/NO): NO